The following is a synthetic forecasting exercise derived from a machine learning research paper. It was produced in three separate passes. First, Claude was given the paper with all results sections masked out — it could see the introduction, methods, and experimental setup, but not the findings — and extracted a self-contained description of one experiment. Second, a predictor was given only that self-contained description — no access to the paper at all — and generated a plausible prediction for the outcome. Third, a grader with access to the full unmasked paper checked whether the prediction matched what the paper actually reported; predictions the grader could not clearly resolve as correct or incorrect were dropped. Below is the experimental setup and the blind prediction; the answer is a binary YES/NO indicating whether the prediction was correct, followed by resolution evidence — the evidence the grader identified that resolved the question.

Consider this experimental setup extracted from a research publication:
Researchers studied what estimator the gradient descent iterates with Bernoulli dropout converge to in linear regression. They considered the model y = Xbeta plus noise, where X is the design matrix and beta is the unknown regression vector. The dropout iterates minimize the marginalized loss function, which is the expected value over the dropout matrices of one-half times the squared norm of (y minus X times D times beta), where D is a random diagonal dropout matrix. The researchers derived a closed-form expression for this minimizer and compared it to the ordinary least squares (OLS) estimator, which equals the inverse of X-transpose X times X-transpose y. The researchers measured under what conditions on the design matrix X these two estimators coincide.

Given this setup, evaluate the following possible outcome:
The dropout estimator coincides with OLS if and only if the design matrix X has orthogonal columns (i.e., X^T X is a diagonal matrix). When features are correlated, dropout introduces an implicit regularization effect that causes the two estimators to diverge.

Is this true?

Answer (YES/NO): YES